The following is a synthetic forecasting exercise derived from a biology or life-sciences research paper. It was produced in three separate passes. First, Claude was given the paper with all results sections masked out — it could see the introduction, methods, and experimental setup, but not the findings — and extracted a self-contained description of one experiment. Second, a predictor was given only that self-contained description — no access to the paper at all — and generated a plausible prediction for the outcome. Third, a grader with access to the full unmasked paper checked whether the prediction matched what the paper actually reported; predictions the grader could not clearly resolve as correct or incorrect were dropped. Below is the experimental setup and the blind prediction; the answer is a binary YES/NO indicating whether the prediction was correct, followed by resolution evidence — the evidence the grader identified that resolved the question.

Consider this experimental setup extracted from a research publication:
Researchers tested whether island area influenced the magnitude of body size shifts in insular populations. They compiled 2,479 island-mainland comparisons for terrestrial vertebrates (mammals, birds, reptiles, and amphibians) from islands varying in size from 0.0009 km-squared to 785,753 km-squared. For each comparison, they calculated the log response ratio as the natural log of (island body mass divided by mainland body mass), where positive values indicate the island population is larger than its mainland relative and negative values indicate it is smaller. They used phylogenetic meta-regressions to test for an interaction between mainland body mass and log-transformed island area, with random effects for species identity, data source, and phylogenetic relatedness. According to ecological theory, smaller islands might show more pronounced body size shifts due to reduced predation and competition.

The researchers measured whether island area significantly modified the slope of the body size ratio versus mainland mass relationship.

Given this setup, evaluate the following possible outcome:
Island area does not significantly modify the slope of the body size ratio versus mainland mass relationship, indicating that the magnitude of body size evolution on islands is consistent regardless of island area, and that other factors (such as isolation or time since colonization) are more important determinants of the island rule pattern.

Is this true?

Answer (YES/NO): NO